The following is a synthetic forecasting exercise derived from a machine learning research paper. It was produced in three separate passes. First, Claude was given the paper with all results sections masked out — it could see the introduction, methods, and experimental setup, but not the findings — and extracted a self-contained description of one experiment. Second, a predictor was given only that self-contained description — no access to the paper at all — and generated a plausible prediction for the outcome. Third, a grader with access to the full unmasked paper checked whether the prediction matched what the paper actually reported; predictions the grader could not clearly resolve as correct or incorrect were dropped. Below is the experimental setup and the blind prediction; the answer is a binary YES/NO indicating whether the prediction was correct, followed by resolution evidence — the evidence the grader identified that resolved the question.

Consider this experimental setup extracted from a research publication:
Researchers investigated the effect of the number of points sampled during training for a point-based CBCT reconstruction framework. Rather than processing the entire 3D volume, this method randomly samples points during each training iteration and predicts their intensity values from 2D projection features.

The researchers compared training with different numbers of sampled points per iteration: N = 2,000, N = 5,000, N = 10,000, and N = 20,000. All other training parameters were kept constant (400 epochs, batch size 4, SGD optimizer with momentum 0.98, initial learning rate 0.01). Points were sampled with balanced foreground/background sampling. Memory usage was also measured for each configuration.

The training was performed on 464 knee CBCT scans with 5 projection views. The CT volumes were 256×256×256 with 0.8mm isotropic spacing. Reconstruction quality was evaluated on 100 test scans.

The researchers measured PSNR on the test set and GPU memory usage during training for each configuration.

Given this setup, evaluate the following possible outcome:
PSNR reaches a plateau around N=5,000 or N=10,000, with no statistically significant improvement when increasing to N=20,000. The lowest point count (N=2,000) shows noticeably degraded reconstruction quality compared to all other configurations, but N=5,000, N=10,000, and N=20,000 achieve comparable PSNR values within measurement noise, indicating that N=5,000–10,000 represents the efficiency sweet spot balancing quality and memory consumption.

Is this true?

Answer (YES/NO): NO